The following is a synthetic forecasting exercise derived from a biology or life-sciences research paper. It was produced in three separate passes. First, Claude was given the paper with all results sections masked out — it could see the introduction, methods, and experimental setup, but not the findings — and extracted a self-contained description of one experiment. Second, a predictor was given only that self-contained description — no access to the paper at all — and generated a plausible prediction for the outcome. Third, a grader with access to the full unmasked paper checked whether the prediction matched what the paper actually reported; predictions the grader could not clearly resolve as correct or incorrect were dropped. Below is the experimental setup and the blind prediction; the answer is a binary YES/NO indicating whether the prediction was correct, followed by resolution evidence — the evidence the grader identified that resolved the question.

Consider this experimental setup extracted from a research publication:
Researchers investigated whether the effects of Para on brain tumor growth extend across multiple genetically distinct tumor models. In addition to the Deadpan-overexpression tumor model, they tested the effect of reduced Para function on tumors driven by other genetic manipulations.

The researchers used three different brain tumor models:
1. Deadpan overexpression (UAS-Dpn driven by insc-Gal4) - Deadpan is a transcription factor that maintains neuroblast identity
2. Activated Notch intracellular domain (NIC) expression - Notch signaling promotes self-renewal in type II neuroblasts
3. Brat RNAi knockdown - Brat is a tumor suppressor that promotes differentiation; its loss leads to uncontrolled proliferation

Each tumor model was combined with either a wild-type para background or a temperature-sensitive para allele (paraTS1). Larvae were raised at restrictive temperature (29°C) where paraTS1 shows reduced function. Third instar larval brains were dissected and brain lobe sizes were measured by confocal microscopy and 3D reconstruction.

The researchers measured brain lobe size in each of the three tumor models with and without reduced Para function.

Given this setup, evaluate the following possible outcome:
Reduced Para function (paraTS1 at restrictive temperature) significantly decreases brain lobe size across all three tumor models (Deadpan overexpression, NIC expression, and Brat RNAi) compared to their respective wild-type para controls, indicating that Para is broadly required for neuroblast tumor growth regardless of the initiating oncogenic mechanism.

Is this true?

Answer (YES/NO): YES